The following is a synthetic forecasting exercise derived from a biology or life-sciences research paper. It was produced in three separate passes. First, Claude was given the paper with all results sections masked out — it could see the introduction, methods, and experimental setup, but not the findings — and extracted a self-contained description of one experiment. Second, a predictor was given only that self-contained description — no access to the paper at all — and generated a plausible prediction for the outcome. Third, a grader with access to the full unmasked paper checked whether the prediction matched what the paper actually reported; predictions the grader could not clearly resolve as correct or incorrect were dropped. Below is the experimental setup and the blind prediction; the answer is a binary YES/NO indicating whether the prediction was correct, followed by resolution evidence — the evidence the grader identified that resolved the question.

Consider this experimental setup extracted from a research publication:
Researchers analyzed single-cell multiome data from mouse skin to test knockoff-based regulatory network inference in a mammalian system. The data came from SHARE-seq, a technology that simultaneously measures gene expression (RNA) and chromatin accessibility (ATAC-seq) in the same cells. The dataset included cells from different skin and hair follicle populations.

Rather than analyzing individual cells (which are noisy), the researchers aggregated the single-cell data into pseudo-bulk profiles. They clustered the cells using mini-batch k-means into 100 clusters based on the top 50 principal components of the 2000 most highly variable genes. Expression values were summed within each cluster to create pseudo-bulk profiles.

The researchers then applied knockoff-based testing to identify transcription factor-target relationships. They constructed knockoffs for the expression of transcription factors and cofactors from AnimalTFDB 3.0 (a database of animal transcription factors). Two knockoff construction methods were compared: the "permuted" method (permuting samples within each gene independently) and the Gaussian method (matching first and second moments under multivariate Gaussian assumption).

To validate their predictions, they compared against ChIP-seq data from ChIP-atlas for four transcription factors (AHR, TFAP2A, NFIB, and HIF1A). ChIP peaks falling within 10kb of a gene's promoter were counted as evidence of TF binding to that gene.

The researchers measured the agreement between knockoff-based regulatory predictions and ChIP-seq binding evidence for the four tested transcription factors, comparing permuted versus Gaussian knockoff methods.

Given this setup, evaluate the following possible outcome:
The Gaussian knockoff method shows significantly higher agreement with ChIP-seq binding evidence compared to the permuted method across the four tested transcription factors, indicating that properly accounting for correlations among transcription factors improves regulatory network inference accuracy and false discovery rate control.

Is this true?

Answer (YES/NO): NO